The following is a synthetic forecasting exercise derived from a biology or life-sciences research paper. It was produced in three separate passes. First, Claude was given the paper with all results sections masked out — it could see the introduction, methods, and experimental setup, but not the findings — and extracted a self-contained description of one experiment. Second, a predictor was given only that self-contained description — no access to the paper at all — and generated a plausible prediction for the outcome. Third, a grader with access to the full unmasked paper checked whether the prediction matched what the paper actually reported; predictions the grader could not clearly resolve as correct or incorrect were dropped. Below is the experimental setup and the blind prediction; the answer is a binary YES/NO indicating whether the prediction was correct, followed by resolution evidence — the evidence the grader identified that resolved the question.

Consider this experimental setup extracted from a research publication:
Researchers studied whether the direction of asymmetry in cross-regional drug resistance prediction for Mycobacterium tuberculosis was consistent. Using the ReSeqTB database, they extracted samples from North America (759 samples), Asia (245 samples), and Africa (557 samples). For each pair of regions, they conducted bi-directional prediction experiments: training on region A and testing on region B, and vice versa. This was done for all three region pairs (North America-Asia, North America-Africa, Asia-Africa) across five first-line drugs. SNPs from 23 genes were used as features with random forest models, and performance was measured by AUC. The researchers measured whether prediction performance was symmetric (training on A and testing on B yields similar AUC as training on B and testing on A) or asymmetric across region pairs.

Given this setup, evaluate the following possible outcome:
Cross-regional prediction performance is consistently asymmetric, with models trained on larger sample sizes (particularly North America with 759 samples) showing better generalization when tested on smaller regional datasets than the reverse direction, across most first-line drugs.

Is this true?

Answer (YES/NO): NO